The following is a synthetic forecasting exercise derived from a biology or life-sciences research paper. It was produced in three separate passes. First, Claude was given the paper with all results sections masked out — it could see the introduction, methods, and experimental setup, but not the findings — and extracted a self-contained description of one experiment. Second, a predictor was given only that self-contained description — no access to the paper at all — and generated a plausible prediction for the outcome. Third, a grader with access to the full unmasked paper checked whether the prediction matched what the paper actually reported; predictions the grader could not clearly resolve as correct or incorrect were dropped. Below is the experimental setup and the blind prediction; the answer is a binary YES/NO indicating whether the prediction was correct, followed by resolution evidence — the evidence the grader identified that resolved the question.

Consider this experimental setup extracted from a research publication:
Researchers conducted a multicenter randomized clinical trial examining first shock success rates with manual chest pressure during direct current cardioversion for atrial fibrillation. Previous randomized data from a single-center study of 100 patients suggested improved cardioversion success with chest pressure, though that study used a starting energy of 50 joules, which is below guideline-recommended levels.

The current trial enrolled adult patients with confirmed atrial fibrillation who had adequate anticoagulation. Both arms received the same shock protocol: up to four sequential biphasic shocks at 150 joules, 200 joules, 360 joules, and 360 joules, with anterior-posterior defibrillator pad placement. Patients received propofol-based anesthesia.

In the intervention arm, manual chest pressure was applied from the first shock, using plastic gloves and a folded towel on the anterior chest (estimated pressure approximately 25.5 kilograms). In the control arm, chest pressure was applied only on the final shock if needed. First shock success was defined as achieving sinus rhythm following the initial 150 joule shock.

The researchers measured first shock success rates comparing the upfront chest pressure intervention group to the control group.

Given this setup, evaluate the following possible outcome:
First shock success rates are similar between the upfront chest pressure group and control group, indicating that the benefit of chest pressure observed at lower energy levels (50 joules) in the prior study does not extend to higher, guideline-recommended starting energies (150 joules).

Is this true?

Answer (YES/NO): YES